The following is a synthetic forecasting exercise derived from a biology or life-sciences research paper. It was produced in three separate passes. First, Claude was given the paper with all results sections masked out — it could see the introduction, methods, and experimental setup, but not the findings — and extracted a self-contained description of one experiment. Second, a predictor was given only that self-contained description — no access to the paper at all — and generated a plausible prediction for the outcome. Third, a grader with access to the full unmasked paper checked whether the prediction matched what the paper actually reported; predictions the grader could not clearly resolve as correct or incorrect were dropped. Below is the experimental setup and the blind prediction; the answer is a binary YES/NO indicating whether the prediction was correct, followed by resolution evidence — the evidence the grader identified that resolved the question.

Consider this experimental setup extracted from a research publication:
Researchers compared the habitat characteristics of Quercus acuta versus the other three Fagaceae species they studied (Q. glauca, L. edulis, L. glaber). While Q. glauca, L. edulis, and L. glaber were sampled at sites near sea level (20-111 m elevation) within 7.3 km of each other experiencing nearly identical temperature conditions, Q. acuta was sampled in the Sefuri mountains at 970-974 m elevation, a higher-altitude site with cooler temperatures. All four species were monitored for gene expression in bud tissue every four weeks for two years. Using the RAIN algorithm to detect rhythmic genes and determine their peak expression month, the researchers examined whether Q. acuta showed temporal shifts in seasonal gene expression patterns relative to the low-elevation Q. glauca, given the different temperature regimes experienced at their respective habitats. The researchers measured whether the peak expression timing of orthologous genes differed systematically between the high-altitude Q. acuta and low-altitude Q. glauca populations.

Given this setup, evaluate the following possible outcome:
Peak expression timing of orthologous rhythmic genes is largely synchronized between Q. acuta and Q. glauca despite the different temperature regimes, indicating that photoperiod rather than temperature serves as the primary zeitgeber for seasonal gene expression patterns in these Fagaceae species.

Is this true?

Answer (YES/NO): NO